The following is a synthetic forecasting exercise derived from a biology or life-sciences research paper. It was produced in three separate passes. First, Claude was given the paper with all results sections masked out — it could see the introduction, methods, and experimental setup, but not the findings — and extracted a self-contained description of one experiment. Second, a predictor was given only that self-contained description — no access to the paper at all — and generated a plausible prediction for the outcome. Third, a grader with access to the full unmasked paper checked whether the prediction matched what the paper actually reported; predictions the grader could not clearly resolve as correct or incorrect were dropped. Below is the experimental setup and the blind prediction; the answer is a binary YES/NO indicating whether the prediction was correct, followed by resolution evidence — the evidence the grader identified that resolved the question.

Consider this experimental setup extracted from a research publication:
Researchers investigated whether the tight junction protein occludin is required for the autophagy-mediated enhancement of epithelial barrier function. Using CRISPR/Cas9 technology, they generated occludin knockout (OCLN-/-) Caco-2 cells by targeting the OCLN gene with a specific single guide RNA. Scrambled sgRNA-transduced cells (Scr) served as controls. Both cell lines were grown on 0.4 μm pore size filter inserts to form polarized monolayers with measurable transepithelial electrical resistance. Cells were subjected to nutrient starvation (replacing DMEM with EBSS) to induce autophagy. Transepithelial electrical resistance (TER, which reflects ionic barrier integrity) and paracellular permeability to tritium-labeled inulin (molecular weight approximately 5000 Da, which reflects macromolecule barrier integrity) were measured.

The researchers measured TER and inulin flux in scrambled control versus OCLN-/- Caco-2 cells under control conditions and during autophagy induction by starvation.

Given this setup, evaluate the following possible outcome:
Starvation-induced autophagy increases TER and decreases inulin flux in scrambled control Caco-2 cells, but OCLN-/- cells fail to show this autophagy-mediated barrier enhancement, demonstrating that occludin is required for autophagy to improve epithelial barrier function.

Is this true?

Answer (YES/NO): NO